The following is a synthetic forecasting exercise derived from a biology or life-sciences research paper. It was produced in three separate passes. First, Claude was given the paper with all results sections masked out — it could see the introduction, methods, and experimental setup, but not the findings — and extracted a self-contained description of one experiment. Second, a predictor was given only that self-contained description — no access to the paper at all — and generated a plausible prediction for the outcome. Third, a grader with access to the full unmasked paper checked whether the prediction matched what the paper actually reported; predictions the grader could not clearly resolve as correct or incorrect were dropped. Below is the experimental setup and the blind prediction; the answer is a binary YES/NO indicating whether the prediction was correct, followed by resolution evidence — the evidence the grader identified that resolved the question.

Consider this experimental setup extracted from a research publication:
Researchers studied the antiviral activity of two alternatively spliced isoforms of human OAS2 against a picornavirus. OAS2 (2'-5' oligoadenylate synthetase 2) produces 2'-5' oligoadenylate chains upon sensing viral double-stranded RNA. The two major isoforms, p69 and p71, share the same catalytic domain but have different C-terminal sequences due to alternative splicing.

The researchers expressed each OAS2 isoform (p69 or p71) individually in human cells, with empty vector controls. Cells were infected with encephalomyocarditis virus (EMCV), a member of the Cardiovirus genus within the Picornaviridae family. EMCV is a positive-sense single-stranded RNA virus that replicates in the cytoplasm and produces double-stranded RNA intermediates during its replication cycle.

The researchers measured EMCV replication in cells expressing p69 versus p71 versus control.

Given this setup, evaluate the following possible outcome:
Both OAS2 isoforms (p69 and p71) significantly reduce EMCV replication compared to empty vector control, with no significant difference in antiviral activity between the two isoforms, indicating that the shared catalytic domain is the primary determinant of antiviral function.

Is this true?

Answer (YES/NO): NO